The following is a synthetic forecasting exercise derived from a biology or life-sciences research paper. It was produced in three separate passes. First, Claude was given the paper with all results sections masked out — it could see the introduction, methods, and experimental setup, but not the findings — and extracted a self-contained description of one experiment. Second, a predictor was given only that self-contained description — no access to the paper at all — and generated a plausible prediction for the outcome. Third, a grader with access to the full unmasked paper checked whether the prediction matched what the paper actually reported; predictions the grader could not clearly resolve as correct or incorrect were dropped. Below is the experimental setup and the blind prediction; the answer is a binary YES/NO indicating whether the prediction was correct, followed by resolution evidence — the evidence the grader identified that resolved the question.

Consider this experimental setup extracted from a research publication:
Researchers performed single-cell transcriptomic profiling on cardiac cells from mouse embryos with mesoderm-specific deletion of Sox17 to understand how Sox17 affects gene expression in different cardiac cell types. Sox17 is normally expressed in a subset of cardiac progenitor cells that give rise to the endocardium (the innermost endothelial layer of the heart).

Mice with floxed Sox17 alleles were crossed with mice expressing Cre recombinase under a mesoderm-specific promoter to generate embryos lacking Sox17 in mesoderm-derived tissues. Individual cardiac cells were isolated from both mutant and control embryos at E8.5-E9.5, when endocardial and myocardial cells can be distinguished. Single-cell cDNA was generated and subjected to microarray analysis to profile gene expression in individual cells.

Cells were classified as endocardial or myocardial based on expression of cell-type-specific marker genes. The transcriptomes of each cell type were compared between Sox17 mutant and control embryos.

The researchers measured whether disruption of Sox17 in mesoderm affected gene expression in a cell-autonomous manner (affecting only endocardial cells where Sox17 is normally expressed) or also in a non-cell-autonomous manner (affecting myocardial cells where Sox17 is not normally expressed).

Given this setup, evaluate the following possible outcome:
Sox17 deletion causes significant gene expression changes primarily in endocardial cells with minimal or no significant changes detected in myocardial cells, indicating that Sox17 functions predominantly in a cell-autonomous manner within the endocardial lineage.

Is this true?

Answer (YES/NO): NO